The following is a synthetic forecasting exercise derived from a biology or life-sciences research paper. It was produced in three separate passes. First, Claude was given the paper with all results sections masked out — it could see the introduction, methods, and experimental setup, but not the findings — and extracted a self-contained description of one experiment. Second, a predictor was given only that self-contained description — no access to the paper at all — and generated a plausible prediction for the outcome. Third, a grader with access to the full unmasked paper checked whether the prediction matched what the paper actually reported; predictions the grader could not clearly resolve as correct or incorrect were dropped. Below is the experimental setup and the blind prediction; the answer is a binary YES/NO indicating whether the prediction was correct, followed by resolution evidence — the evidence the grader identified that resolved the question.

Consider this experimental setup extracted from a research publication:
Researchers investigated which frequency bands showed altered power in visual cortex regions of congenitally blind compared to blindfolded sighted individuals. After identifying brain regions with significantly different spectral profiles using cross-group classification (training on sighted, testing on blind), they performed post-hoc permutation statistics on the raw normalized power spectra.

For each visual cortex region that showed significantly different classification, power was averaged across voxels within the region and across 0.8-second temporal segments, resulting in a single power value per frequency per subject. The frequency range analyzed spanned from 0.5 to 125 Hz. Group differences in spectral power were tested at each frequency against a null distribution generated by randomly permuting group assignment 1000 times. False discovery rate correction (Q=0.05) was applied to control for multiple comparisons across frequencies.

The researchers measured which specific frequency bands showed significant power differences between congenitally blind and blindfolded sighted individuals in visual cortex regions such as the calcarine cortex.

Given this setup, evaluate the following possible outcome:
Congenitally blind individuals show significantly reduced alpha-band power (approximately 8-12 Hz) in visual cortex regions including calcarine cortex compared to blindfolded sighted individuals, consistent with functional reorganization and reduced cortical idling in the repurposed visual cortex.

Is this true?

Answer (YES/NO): YES